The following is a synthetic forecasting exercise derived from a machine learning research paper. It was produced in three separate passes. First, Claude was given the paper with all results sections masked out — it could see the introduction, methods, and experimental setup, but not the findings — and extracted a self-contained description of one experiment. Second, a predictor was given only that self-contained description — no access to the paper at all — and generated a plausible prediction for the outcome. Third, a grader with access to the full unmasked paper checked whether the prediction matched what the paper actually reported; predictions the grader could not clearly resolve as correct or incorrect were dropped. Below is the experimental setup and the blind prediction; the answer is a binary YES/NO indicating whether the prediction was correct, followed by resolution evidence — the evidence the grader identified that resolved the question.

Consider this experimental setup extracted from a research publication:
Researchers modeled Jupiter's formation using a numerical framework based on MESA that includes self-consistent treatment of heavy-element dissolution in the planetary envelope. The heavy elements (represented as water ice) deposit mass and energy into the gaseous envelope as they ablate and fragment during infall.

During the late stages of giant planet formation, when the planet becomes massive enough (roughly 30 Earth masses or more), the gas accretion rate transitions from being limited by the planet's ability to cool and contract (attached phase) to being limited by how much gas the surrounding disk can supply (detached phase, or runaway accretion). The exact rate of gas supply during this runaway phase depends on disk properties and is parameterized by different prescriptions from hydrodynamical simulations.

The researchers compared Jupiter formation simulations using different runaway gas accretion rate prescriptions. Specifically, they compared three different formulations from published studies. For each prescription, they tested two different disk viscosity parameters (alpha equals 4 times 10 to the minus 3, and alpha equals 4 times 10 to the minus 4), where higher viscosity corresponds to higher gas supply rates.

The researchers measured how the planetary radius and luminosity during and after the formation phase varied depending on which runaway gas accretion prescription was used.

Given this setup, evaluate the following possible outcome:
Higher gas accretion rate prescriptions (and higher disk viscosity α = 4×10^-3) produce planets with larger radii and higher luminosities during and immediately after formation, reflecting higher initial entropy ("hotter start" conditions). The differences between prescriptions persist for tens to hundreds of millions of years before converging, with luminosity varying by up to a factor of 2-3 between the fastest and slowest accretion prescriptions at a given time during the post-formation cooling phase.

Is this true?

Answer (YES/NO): NO